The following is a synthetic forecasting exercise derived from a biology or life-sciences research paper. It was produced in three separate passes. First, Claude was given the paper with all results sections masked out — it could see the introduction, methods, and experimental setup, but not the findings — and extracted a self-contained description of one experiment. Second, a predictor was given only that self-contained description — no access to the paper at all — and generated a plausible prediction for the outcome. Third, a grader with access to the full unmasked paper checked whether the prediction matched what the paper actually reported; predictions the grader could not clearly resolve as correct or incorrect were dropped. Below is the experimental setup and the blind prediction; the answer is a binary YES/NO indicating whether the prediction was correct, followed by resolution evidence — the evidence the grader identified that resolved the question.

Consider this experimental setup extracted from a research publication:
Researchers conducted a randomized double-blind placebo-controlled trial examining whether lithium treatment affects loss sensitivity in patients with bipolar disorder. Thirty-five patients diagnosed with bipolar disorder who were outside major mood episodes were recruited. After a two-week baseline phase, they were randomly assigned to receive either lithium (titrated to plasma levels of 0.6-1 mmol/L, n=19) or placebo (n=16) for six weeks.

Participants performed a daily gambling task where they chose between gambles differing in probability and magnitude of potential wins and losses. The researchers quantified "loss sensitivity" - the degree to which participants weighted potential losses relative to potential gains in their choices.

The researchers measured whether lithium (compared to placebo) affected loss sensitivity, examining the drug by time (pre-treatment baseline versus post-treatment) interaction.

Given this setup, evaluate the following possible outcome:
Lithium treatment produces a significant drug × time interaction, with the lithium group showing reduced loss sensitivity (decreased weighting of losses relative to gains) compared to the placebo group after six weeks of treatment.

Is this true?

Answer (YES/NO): NO